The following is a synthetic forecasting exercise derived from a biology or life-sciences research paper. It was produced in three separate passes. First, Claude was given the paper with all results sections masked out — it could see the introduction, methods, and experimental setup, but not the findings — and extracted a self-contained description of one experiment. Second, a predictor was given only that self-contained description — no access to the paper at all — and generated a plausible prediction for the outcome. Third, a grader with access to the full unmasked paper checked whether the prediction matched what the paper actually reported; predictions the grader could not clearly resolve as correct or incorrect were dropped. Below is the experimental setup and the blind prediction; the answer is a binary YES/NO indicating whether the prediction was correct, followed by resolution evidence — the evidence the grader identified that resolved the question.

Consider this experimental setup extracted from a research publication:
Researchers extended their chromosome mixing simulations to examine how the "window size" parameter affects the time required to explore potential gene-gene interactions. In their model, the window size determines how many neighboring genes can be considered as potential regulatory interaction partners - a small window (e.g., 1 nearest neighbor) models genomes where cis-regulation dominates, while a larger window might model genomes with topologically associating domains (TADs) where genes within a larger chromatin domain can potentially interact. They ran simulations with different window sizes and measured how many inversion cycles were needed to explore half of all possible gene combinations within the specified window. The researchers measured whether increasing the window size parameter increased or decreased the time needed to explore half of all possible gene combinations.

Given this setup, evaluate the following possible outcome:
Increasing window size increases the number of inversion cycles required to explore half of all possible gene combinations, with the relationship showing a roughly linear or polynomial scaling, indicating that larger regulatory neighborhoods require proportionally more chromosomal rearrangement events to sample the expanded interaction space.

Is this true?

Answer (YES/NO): NO